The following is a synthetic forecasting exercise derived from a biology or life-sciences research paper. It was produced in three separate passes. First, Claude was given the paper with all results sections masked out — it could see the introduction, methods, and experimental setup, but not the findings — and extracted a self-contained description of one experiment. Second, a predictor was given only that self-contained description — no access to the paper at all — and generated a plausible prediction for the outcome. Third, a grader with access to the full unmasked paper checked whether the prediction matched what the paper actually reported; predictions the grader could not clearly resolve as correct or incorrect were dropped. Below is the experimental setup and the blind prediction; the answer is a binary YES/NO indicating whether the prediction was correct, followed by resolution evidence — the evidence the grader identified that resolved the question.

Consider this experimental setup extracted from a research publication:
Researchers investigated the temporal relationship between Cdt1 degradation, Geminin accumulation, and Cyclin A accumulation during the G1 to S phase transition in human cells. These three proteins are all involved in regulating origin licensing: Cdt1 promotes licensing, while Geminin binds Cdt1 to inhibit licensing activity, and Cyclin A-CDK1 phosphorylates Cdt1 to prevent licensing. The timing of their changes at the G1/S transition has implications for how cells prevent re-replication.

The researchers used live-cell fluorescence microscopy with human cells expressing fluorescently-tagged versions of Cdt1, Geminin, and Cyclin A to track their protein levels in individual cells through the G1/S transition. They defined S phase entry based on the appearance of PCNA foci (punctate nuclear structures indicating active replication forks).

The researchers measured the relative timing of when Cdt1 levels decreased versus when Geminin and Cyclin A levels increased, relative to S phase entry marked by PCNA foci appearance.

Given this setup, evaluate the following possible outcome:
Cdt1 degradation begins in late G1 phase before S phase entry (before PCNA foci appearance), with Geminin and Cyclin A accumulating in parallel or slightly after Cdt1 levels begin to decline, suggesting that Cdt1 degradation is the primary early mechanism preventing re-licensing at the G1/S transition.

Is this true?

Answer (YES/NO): NO